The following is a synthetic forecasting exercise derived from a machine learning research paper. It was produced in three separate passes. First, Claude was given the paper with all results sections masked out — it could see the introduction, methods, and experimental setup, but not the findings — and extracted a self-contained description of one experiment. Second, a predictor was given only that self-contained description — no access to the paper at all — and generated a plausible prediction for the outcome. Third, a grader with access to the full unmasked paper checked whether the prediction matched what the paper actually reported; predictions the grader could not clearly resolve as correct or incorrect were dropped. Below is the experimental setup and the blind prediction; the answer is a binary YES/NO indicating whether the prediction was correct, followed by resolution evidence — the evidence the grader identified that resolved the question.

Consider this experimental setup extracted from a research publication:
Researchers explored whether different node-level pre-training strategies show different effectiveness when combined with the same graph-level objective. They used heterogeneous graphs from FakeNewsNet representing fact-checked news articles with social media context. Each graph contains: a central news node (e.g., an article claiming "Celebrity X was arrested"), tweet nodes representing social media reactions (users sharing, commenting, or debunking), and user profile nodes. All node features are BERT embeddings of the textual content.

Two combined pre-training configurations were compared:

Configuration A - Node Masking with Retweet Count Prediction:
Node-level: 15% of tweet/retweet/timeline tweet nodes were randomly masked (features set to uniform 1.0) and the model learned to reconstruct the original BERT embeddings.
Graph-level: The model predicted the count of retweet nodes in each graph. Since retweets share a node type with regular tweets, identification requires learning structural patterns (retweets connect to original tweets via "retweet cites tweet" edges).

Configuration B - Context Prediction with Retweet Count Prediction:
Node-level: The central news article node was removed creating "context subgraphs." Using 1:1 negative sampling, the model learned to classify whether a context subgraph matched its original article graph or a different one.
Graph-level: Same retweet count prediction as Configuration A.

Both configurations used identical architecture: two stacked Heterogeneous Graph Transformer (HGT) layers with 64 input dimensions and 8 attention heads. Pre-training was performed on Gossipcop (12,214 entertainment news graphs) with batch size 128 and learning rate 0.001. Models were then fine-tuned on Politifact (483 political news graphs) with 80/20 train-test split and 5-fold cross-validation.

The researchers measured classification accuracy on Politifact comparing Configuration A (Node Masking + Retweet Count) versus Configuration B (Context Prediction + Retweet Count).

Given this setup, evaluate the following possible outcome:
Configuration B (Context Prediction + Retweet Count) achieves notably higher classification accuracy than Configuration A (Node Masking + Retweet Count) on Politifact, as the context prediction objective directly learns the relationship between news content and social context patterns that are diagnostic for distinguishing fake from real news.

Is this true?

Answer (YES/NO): NO